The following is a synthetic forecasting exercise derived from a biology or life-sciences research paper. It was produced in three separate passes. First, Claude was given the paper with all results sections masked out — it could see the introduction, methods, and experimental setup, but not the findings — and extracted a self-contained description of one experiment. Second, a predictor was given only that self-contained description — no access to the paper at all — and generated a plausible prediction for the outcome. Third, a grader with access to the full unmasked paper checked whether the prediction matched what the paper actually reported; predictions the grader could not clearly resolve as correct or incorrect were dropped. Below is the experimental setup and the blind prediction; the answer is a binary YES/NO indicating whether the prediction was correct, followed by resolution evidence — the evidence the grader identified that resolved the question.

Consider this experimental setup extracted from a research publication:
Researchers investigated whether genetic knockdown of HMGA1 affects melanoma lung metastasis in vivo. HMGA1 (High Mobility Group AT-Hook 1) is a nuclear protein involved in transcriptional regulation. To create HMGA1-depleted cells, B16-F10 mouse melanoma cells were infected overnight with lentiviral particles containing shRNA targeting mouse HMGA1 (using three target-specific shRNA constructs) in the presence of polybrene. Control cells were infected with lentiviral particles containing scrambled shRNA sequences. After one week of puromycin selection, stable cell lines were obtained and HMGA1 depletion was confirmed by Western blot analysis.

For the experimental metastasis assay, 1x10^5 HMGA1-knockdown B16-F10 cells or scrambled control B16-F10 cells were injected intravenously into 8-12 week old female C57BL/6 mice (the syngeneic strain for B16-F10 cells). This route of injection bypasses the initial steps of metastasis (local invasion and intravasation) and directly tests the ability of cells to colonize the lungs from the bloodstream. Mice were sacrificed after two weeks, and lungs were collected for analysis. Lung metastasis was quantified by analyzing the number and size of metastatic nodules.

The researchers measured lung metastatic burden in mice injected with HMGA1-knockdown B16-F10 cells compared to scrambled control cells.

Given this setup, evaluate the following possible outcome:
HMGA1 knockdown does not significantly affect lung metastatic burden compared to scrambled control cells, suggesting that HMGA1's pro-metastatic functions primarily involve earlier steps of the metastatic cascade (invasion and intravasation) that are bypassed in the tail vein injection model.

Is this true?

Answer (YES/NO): NO